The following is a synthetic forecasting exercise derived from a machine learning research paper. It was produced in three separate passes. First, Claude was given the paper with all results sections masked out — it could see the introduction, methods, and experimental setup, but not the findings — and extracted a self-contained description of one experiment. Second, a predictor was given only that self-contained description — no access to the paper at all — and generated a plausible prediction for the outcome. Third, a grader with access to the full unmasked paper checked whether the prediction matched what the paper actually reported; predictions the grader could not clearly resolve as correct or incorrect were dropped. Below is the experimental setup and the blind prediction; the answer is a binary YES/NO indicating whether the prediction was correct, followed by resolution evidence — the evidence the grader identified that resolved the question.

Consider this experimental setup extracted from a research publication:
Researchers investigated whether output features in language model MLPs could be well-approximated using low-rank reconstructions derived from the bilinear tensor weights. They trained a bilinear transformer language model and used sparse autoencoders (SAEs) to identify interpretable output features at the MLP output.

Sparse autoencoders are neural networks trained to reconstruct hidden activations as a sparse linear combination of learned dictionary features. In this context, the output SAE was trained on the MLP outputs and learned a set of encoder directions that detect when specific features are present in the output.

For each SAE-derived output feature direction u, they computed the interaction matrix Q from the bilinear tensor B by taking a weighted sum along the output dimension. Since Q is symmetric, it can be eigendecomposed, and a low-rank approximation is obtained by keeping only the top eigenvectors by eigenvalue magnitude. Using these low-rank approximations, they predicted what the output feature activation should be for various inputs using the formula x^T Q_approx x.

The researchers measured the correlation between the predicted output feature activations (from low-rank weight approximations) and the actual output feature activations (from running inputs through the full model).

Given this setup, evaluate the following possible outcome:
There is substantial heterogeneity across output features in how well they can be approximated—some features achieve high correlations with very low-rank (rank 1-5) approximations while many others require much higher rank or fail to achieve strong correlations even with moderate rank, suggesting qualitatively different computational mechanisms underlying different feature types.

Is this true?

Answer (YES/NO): NO